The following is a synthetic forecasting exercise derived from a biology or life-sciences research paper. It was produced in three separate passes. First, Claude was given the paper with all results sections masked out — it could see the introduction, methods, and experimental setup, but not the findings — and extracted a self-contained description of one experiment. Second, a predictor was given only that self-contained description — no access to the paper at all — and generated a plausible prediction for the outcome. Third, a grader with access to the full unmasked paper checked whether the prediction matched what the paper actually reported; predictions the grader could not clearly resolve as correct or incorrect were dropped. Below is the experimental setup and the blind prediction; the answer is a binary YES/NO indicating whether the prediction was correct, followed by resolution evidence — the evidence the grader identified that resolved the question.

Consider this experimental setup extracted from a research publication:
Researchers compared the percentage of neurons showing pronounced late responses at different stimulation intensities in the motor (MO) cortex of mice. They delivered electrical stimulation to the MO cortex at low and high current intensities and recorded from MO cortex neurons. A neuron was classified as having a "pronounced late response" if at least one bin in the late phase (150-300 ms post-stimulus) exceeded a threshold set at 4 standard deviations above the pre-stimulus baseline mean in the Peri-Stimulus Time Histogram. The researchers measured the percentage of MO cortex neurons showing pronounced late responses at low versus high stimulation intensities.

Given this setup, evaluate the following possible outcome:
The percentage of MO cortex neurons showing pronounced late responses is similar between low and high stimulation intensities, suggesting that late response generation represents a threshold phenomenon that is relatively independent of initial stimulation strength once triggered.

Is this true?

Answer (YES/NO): NO